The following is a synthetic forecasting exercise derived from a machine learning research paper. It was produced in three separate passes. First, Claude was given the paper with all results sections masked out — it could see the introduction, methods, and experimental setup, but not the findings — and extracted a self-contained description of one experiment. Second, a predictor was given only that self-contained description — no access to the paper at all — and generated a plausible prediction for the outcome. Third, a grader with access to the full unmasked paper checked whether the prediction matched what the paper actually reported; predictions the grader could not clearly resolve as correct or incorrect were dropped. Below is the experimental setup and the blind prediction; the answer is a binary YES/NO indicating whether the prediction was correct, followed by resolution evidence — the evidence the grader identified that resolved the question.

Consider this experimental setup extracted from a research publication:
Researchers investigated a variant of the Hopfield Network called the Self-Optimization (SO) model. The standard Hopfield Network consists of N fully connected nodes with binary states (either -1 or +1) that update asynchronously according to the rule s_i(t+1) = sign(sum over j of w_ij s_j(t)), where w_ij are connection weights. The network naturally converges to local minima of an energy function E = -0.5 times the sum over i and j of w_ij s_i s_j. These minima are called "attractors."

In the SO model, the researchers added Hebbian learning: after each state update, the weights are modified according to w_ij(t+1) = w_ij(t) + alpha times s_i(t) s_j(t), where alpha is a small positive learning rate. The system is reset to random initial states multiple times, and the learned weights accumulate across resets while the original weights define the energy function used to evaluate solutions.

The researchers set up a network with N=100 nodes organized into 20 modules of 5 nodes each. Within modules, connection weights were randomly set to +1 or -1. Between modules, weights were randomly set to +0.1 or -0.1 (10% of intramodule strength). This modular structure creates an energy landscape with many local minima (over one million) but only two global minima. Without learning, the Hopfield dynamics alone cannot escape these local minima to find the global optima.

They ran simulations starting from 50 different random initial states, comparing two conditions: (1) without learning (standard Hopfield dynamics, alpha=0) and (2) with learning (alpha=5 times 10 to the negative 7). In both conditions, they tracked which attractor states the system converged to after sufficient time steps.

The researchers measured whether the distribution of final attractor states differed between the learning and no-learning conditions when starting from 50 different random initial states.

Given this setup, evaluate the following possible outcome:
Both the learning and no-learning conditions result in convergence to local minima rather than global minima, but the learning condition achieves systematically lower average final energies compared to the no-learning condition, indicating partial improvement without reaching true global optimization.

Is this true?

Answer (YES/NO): NO